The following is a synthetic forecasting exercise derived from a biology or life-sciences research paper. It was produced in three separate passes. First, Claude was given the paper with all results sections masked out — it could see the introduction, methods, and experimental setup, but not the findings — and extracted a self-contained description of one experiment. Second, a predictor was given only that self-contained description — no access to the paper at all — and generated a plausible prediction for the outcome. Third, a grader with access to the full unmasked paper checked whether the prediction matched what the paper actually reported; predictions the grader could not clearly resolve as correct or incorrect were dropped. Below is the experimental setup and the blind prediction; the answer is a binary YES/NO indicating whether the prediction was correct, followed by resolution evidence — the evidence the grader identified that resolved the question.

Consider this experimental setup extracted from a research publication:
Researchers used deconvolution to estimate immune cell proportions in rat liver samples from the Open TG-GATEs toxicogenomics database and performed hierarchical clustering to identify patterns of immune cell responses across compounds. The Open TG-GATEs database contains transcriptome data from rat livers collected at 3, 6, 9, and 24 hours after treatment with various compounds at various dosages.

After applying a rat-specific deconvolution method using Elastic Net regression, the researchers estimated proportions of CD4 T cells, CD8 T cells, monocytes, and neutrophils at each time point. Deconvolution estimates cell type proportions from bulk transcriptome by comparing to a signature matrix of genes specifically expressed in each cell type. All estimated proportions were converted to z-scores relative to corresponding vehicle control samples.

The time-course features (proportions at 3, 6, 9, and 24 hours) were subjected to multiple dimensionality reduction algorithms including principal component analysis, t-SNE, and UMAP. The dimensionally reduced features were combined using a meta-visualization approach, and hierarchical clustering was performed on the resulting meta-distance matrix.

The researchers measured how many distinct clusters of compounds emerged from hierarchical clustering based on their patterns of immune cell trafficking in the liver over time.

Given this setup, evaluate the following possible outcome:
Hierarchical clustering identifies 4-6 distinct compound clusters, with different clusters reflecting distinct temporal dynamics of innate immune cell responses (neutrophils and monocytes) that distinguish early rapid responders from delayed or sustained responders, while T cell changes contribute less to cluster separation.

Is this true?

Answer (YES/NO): NO